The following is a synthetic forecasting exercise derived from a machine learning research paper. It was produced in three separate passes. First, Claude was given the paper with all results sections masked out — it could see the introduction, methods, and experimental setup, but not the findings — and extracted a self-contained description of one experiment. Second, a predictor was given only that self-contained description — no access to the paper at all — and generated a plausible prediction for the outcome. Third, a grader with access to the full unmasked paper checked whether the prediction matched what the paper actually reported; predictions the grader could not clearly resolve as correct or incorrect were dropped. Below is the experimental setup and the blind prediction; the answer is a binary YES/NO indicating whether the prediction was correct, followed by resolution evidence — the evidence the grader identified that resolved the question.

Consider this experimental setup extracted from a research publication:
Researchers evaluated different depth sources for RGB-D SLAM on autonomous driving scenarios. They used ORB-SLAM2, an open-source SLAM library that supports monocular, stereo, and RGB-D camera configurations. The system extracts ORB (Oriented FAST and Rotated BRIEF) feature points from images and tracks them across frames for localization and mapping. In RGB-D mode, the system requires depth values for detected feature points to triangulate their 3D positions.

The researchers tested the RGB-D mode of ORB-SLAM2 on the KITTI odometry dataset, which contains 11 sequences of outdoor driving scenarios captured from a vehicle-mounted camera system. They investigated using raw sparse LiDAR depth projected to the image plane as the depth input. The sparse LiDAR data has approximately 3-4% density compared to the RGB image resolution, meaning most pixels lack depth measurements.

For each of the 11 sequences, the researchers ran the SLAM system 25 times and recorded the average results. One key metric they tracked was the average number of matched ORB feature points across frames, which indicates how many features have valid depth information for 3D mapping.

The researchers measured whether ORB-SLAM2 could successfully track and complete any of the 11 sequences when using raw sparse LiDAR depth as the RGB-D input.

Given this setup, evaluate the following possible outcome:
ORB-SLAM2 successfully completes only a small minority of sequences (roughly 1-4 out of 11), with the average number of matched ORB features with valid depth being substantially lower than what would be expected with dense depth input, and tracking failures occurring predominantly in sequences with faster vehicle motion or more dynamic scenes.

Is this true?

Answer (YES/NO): NO